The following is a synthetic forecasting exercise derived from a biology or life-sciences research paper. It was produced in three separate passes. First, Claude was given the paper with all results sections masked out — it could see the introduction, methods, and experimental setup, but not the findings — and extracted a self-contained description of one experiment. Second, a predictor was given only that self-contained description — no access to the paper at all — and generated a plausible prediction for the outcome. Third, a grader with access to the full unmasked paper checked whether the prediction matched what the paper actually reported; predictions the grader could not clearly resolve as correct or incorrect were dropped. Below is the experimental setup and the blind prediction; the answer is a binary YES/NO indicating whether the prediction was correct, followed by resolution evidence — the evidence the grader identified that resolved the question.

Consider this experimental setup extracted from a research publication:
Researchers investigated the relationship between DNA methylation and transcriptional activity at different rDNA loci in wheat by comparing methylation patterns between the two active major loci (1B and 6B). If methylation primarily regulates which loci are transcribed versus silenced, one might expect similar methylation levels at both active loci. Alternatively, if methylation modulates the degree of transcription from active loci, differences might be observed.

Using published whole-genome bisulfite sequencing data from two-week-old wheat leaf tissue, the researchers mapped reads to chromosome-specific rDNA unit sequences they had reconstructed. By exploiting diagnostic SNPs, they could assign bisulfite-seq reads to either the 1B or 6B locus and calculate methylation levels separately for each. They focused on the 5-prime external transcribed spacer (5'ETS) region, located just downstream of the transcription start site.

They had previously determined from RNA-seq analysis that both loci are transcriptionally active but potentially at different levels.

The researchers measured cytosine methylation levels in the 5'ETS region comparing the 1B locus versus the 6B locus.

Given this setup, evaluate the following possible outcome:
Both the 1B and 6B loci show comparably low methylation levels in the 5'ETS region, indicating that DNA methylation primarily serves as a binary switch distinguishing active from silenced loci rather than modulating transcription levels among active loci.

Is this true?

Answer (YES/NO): NO